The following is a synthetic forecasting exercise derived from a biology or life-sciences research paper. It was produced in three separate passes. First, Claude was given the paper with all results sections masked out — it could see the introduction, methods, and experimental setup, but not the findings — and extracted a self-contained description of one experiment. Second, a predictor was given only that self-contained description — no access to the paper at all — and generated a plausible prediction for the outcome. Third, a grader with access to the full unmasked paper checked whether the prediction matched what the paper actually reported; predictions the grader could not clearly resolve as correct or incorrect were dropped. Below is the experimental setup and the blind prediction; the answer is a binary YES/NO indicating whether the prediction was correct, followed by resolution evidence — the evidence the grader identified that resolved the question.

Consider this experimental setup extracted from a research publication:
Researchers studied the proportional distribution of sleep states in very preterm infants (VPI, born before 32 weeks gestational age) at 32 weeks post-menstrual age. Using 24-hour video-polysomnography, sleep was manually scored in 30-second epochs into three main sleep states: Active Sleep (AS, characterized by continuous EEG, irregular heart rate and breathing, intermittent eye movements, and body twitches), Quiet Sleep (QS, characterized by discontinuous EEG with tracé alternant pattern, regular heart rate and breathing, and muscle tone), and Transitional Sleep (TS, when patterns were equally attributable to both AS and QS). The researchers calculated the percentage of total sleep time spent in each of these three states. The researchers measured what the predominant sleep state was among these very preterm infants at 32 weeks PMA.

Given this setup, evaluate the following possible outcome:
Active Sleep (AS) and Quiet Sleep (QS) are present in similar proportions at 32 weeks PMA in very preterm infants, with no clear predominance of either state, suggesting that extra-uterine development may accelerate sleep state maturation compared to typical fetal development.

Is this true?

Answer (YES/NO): NO